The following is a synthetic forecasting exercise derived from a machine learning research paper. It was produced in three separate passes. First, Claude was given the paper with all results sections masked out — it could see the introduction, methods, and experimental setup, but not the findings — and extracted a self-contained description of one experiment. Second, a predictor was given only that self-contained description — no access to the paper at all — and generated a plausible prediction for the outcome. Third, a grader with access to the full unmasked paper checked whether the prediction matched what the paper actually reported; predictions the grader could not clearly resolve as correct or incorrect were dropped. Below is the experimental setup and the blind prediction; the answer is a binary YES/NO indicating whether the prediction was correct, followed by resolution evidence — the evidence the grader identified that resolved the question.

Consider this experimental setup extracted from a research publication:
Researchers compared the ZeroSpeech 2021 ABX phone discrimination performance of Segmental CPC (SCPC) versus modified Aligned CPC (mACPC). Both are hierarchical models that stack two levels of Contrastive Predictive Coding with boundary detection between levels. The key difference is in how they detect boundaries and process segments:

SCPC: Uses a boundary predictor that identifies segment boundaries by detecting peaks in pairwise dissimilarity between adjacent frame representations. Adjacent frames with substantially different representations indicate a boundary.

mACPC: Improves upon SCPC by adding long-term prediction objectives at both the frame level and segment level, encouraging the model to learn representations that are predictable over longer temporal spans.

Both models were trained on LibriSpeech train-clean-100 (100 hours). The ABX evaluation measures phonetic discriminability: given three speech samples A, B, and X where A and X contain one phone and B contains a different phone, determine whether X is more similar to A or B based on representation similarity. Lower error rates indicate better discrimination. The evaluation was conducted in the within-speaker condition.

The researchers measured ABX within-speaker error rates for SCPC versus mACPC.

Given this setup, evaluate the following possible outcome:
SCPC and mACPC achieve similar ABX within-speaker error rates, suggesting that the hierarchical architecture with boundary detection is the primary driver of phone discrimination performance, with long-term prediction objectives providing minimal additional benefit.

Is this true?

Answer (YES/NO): NO